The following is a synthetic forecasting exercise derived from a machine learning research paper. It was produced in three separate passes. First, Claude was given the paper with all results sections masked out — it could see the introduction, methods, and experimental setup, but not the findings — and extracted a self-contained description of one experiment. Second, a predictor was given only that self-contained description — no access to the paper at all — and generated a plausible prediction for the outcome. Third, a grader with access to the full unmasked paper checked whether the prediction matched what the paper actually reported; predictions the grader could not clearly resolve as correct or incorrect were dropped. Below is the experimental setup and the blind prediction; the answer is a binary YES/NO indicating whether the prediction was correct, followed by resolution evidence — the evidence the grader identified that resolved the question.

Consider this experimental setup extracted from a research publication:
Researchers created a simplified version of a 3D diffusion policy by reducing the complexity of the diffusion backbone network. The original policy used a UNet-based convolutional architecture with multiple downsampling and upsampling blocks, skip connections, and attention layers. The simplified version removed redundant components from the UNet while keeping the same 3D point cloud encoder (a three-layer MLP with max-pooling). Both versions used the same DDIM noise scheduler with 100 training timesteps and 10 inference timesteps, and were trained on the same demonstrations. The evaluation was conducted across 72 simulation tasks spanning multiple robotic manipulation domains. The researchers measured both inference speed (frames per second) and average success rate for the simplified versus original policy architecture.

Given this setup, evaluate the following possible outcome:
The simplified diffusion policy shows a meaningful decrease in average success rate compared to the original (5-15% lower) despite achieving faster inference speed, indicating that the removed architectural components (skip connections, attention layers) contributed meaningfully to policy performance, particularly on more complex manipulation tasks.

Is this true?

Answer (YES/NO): NO